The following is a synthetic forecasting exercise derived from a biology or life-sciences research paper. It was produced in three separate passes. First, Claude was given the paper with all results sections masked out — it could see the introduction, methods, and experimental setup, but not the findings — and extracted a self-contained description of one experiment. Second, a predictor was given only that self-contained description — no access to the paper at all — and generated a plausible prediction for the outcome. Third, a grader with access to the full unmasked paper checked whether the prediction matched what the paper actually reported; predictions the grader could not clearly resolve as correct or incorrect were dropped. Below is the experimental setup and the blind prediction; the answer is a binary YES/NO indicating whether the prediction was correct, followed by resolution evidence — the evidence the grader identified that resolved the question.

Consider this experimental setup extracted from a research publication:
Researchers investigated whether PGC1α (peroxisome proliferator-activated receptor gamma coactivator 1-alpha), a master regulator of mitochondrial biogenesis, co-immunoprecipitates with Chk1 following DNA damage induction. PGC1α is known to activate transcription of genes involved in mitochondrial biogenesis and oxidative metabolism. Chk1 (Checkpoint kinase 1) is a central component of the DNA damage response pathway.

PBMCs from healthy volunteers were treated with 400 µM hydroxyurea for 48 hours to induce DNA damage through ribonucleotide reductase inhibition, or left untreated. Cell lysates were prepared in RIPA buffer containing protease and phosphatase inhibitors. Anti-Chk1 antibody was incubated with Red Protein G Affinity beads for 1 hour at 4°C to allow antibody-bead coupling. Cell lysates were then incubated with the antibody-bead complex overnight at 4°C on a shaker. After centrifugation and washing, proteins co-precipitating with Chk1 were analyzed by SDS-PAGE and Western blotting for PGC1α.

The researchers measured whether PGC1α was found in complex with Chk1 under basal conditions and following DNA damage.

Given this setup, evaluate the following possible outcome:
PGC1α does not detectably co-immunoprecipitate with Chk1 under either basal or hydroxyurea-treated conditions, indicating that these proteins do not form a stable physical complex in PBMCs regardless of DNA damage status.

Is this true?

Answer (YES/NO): NO